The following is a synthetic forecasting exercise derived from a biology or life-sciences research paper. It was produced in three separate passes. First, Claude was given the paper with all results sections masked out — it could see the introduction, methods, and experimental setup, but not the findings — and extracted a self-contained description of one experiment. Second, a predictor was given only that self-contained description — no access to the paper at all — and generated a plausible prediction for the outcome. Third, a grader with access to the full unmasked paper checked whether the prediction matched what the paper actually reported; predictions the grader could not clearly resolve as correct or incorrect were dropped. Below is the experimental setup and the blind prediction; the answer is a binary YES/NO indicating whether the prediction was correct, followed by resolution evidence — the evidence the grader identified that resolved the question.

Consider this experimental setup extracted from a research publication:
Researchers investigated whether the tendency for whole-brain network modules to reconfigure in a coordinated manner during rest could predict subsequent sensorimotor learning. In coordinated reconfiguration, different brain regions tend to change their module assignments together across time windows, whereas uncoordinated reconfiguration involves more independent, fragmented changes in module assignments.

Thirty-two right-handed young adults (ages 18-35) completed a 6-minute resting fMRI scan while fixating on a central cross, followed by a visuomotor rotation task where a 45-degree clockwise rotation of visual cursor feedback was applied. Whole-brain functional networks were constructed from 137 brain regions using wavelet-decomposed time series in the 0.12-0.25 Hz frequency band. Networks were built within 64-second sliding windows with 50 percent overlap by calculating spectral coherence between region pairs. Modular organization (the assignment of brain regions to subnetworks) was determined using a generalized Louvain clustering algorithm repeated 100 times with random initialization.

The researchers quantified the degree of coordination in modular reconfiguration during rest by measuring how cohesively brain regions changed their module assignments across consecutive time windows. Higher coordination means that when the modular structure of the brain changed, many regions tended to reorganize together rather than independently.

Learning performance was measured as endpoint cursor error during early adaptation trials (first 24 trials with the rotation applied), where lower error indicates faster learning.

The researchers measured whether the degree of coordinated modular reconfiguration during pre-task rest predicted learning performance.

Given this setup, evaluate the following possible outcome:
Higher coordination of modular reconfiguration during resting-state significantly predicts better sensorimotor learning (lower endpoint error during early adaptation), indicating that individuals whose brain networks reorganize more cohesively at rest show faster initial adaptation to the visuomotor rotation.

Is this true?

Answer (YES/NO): YES